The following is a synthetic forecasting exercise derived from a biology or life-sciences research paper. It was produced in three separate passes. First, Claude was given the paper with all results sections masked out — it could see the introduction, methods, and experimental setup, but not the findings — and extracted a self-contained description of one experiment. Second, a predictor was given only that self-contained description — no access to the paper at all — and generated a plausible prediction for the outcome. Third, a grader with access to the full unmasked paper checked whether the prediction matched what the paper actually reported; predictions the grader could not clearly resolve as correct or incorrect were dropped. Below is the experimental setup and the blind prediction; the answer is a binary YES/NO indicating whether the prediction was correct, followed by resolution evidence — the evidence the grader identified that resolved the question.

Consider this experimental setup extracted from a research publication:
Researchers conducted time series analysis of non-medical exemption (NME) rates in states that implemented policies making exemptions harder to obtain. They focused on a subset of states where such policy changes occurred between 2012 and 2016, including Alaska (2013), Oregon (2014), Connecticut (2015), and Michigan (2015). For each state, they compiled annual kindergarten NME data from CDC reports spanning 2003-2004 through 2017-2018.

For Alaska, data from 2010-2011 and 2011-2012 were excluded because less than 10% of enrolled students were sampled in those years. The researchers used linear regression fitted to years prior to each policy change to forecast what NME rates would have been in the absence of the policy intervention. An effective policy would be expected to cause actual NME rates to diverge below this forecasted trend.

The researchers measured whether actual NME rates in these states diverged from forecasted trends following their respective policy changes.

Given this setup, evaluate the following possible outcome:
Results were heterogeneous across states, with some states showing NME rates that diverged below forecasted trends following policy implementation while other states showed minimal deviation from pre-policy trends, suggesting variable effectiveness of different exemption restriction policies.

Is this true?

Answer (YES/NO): YES